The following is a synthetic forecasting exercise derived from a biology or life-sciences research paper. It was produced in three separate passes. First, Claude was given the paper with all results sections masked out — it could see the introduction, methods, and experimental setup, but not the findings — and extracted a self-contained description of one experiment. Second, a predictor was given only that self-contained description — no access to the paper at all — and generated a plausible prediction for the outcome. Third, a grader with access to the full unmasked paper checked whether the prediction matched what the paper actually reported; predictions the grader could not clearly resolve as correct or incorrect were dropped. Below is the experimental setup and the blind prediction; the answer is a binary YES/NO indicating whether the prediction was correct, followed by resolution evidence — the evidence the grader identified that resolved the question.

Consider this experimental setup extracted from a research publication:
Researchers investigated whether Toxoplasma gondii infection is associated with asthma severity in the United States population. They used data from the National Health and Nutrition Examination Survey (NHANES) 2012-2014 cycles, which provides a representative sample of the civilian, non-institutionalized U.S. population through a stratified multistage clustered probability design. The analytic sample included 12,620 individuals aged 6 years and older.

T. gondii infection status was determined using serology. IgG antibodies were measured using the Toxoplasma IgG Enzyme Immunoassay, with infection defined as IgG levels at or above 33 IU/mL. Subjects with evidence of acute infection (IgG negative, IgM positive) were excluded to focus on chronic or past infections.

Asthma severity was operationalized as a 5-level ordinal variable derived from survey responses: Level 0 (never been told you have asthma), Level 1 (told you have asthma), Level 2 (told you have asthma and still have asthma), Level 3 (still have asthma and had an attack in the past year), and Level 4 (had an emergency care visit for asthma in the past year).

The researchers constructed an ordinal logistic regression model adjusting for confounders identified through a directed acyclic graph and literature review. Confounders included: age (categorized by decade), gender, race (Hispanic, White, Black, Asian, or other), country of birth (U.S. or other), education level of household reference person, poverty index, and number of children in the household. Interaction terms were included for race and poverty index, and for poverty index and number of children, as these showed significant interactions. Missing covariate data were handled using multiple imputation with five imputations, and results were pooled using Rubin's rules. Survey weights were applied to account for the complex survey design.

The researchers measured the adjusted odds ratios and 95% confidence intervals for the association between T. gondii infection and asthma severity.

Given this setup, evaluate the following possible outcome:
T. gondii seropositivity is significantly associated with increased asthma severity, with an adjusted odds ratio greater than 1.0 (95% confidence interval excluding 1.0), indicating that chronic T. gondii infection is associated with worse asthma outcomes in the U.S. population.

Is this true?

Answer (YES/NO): NO